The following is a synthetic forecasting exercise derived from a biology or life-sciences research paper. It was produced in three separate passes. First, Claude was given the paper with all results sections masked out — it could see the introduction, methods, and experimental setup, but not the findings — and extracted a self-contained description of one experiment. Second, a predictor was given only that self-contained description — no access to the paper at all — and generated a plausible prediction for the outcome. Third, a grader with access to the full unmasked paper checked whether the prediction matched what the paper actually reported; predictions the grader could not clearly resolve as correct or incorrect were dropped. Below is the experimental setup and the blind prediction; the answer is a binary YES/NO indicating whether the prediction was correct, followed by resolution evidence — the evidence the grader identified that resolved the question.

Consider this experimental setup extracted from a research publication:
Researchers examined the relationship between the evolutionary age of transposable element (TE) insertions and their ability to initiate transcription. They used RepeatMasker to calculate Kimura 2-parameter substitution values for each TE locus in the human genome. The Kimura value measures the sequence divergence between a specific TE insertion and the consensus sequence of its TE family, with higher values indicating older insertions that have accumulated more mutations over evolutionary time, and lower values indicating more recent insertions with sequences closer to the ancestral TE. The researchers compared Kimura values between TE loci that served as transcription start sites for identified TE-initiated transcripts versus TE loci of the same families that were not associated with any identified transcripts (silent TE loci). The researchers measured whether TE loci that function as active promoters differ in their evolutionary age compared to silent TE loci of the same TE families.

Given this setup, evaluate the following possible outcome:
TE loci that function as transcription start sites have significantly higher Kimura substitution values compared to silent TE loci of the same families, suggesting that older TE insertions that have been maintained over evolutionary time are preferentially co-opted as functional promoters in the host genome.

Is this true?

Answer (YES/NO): NO